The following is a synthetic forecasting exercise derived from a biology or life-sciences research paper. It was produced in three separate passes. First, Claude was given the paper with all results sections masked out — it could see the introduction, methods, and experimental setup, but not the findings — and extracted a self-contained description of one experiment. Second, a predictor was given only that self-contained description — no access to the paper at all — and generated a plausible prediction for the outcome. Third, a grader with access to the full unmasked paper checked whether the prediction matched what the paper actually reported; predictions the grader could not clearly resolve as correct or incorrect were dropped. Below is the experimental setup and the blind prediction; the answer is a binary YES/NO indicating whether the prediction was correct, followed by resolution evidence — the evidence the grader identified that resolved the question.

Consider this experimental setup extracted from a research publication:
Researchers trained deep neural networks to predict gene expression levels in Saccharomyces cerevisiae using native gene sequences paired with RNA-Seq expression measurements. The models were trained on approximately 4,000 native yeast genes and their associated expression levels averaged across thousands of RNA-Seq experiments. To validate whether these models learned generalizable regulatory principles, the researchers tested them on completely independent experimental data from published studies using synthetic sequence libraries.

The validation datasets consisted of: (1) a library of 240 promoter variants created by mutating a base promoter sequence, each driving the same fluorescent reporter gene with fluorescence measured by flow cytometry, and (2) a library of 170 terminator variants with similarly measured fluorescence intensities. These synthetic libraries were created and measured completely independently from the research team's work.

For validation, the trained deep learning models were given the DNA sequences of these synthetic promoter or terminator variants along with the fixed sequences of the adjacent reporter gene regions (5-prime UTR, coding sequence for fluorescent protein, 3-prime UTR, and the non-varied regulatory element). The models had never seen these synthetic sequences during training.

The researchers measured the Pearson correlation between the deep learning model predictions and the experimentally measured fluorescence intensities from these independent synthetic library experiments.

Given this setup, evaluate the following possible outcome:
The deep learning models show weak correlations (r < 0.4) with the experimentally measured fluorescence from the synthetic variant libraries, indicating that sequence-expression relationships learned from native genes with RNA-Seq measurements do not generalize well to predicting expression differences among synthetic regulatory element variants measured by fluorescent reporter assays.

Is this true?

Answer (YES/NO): NO